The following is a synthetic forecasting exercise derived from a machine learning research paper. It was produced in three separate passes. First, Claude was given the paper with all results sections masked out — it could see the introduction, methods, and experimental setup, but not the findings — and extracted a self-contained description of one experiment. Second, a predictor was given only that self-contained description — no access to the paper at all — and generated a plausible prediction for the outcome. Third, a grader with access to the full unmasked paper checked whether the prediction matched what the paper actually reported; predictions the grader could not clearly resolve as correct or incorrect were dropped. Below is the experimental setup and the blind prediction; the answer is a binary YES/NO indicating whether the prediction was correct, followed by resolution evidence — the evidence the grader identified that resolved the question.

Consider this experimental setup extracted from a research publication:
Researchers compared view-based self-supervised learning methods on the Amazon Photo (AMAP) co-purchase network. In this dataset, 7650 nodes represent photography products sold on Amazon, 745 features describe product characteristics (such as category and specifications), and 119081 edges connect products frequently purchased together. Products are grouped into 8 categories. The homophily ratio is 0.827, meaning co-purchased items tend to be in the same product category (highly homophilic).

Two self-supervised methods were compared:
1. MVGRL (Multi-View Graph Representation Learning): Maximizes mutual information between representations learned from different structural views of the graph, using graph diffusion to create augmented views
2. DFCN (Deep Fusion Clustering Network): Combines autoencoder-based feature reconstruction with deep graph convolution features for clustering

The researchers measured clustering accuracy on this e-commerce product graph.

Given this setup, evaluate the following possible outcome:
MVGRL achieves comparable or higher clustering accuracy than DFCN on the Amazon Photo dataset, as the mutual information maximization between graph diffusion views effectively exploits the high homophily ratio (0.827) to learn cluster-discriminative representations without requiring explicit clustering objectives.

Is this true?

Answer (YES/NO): NO